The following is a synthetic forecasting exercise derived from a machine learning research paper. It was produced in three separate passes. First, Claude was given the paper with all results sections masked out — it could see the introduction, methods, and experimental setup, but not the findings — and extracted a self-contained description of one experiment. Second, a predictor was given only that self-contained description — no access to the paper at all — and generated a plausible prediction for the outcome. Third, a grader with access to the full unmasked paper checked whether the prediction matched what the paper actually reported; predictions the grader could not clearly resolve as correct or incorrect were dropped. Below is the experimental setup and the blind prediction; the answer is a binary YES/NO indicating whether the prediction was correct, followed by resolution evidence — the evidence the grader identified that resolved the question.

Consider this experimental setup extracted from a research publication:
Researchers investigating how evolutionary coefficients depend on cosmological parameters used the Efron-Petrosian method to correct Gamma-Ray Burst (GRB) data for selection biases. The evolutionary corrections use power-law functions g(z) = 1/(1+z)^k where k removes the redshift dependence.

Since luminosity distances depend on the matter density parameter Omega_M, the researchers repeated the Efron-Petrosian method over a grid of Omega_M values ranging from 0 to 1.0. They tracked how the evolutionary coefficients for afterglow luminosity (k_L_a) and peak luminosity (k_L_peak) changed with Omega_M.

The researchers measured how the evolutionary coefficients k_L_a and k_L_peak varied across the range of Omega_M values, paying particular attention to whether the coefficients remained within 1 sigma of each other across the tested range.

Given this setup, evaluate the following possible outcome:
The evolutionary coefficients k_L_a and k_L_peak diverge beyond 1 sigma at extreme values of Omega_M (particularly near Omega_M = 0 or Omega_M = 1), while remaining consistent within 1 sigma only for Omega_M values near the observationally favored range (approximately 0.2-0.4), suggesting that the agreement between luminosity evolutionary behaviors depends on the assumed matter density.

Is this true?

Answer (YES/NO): NO